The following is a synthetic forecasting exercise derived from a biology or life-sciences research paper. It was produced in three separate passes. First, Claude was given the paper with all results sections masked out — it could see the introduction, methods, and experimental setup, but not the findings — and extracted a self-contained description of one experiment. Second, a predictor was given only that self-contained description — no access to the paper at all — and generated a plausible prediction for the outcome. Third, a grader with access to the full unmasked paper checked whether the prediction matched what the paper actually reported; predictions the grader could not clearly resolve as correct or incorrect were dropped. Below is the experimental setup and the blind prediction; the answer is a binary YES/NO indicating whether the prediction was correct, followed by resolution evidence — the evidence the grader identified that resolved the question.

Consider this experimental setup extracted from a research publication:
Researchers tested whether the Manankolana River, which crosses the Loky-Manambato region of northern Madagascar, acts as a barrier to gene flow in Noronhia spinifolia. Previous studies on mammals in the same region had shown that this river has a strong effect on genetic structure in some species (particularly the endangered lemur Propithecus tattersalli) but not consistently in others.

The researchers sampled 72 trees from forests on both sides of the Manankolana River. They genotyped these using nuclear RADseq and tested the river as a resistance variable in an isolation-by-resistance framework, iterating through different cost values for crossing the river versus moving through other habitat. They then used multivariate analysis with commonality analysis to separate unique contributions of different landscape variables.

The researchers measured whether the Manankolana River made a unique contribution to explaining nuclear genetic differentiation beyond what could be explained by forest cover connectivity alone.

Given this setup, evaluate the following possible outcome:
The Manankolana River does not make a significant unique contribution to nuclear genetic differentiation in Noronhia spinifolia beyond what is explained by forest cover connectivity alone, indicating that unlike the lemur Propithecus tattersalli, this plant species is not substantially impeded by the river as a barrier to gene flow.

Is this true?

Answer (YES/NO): YES